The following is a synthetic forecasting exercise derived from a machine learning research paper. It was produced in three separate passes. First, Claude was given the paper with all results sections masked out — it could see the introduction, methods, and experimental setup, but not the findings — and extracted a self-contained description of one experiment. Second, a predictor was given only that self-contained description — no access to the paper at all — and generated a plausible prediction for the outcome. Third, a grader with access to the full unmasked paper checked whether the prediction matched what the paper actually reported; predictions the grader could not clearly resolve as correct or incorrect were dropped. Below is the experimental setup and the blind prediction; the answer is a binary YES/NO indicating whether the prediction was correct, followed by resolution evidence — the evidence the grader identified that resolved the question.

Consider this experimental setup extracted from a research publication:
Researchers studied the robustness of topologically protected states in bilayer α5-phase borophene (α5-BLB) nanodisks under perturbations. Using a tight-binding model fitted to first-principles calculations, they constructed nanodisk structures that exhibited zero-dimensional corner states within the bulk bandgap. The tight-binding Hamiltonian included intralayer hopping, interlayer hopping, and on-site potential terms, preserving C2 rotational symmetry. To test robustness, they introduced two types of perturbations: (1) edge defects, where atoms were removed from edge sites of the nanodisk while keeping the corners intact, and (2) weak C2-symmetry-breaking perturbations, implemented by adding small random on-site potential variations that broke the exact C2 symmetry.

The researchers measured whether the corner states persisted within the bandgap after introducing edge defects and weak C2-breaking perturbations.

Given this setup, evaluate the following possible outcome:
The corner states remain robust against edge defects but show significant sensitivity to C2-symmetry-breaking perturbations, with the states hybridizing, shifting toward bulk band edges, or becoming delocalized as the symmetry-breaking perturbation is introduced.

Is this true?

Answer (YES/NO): NO